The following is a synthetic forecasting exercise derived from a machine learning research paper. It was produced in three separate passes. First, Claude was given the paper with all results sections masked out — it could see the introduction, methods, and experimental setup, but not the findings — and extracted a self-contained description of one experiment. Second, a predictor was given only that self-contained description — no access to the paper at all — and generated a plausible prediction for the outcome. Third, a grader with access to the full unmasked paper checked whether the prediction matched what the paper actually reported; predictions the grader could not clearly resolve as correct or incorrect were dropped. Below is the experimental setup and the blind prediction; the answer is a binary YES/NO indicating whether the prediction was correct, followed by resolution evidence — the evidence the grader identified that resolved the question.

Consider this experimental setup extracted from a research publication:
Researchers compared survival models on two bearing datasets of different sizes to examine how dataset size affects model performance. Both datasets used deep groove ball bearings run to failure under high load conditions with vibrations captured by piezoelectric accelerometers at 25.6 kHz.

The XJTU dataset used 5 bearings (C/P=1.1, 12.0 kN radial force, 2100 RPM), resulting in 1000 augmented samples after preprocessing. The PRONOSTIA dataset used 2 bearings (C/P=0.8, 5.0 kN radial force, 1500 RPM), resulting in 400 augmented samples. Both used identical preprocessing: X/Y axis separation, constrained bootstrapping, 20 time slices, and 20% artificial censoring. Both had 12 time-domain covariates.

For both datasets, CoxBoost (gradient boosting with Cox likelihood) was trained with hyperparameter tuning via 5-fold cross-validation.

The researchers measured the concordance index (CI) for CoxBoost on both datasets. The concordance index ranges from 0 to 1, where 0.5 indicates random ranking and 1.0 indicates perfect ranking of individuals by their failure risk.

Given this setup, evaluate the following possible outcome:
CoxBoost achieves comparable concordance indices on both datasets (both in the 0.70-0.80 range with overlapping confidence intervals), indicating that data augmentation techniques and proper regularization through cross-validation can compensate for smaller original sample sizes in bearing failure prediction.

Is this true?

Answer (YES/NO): NO